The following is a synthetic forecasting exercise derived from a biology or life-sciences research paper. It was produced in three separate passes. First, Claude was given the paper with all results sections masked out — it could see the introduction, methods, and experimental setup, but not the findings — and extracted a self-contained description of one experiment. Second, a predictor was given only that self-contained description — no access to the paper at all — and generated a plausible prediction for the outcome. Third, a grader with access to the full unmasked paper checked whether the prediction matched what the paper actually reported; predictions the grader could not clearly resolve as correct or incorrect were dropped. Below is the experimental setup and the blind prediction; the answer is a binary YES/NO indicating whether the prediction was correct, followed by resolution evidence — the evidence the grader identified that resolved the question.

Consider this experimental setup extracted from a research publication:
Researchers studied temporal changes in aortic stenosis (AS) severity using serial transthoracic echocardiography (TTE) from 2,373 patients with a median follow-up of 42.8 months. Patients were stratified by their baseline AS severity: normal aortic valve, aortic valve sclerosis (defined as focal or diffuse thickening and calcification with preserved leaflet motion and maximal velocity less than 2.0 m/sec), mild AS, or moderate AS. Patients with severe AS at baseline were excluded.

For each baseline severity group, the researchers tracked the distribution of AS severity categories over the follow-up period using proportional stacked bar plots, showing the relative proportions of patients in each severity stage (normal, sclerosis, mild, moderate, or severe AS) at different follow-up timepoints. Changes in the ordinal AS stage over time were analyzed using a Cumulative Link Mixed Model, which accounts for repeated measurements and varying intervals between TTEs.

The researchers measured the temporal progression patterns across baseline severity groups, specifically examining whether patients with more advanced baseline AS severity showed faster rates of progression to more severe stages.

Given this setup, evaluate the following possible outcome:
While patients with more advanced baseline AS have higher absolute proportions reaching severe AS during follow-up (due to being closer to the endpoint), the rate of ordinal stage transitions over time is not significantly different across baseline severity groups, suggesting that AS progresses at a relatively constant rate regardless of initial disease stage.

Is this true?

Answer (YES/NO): NO